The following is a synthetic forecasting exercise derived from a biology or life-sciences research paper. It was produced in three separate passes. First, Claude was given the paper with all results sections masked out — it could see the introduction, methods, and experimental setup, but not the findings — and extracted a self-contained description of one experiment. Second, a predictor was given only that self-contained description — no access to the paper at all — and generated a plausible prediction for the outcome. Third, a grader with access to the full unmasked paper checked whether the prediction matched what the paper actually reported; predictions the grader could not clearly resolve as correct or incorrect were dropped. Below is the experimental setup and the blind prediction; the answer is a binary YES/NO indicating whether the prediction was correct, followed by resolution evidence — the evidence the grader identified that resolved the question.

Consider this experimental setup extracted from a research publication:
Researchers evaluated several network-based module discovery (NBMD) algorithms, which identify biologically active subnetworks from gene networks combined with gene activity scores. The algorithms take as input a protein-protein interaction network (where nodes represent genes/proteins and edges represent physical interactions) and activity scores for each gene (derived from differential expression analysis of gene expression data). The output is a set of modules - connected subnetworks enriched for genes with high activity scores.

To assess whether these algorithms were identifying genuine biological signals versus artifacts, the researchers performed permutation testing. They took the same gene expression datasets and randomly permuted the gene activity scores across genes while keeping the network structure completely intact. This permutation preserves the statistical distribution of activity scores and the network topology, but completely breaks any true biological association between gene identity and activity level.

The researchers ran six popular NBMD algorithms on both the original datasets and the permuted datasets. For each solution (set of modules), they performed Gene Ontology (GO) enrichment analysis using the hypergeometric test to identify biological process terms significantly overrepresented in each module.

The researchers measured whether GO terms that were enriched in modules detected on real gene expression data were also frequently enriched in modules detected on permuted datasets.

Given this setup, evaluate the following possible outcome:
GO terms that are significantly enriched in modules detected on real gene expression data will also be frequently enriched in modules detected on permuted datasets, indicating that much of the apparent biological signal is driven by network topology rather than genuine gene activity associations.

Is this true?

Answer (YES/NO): YES